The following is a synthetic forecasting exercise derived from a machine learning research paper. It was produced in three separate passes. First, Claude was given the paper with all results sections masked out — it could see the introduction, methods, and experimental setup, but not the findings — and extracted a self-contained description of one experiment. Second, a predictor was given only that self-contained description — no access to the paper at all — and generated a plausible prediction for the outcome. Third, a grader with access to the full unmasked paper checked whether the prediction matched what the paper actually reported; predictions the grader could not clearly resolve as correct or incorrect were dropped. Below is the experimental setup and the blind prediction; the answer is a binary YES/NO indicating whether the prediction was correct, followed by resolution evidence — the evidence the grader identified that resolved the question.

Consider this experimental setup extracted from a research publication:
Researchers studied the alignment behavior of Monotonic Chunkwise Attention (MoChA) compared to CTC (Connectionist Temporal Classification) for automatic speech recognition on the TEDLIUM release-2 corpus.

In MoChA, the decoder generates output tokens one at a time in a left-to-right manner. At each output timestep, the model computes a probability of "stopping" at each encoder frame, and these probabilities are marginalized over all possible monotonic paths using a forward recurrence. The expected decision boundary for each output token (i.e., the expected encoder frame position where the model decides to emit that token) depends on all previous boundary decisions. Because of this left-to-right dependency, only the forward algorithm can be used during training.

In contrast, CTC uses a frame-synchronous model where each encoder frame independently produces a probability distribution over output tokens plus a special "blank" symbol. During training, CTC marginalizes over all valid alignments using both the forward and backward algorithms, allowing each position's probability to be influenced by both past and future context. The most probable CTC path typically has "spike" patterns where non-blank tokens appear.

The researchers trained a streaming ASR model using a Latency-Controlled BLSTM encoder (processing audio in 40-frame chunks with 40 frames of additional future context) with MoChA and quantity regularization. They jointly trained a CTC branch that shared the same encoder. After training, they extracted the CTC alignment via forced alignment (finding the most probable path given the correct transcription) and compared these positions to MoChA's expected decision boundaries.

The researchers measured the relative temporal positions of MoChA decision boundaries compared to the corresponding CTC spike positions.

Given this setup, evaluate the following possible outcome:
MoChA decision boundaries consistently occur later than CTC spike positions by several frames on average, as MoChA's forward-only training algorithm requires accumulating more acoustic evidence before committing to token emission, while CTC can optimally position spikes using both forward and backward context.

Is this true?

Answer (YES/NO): YES